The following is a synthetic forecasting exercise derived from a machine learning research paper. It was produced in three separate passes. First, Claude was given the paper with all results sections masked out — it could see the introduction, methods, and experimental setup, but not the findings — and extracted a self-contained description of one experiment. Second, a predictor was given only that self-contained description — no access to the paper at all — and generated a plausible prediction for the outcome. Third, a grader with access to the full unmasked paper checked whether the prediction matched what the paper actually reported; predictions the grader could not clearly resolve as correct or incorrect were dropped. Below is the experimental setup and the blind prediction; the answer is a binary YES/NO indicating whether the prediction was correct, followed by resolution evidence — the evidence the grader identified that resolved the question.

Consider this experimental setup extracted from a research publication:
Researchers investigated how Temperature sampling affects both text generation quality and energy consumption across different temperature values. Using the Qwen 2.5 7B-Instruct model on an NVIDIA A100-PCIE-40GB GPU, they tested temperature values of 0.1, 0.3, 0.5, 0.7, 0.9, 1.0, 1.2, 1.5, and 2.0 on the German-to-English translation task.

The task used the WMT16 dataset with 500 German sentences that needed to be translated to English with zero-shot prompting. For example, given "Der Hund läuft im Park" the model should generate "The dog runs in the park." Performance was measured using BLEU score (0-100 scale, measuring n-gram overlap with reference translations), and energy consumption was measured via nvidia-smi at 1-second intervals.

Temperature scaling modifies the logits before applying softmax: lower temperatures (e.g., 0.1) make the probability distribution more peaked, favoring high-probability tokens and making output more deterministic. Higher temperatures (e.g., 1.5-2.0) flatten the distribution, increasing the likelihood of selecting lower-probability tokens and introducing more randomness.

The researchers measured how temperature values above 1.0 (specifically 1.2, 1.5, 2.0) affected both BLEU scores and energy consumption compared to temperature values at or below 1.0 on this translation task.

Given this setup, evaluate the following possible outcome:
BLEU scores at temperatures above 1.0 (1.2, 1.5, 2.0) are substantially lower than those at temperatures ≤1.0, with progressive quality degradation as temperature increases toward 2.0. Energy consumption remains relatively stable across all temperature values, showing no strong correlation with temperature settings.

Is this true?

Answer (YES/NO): NO